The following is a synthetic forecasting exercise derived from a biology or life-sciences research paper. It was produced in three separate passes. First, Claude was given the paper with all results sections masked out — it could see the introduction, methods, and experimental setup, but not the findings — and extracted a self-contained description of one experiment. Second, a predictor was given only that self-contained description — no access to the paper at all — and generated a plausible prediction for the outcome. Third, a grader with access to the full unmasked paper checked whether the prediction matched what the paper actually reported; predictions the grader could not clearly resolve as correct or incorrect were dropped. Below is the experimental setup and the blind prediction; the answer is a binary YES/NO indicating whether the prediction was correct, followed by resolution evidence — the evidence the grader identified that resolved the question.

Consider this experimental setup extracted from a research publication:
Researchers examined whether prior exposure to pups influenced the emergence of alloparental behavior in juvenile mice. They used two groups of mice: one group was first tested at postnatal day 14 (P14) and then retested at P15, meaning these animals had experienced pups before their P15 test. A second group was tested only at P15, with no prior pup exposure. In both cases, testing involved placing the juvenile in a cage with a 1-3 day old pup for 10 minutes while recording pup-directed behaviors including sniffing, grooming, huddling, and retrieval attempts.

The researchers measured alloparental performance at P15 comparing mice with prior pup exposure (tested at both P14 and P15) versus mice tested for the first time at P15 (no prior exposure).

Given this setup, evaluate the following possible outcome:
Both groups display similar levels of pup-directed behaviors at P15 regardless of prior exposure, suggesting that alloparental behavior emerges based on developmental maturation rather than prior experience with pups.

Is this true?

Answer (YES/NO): YES